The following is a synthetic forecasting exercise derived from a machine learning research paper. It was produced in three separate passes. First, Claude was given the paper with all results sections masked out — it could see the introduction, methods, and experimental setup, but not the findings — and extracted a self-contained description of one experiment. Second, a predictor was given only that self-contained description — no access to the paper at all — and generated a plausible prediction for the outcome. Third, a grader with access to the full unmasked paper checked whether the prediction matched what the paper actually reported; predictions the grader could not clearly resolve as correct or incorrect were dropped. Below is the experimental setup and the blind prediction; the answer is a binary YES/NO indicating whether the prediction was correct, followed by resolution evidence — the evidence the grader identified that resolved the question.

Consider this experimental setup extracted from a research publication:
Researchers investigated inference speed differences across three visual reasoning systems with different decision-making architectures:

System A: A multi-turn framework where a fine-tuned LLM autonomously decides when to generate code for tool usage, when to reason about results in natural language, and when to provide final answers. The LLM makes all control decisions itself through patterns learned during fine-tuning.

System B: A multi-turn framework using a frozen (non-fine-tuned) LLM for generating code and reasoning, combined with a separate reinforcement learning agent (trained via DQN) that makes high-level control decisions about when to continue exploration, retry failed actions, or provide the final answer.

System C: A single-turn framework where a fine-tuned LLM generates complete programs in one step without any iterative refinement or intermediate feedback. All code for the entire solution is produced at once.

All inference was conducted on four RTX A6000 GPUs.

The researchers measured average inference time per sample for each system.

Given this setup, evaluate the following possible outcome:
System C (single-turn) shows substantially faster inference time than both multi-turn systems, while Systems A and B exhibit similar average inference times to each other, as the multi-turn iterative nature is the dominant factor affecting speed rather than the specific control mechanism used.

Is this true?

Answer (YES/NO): NO